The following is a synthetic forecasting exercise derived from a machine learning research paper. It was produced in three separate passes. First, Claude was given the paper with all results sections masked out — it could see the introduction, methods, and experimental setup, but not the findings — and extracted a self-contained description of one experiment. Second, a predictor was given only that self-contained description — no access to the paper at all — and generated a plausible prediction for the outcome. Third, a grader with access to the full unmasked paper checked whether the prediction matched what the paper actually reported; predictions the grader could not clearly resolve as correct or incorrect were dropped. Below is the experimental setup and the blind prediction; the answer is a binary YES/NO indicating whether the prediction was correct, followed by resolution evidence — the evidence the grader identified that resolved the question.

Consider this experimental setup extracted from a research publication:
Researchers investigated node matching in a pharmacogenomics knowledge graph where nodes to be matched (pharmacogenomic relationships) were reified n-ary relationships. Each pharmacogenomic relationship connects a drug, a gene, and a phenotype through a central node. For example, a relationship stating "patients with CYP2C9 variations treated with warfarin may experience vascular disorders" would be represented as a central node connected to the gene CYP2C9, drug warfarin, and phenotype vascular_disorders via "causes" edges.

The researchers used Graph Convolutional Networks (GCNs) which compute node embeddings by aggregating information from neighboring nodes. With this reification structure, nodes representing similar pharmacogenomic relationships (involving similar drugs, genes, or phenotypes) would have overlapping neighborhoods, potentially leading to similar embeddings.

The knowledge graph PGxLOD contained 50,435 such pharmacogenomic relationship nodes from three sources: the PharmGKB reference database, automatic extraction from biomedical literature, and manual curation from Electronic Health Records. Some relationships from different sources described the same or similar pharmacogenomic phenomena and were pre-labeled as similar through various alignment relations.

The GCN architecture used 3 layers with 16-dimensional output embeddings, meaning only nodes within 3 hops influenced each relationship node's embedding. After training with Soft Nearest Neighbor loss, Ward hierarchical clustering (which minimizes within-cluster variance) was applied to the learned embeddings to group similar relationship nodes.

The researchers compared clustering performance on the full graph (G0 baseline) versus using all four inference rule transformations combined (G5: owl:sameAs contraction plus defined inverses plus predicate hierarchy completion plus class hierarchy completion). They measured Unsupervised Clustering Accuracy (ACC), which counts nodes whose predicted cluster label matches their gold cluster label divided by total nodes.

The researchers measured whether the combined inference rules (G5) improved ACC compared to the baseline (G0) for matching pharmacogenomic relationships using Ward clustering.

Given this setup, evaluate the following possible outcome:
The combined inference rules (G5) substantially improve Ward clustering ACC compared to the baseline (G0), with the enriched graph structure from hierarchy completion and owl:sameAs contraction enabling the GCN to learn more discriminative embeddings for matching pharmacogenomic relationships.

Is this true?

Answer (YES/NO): YES